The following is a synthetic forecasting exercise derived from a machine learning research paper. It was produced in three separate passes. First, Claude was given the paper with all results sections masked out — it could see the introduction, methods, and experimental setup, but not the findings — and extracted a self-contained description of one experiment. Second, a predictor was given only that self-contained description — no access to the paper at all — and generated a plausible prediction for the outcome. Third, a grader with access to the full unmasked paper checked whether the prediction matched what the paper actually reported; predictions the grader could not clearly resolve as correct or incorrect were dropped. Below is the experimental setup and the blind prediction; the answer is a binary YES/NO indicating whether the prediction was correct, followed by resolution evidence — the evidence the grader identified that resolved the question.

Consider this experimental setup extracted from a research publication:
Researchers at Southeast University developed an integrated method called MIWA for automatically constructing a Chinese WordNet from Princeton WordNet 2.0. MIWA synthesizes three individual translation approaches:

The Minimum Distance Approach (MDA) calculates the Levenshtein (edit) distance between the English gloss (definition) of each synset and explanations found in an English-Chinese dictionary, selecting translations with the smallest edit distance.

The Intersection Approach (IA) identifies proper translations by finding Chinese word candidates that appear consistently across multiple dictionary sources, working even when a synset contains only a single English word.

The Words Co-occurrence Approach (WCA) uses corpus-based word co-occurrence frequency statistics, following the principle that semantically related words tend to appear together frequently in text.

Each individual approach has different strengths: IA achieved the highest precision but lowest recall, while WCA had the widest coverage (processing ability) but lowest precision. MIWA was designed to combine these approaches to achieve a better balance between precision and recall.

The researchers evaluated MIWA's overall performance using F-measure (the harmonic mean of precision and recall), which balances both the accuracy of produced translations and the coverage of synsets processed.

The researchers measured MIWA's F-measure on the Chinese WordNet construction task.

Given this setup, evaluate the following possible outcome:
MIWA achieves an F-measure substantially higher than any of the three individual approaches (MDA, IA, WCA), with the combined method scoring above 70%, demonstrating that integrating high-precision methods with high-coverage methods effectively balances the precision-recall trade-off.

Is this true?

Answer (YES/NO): NO